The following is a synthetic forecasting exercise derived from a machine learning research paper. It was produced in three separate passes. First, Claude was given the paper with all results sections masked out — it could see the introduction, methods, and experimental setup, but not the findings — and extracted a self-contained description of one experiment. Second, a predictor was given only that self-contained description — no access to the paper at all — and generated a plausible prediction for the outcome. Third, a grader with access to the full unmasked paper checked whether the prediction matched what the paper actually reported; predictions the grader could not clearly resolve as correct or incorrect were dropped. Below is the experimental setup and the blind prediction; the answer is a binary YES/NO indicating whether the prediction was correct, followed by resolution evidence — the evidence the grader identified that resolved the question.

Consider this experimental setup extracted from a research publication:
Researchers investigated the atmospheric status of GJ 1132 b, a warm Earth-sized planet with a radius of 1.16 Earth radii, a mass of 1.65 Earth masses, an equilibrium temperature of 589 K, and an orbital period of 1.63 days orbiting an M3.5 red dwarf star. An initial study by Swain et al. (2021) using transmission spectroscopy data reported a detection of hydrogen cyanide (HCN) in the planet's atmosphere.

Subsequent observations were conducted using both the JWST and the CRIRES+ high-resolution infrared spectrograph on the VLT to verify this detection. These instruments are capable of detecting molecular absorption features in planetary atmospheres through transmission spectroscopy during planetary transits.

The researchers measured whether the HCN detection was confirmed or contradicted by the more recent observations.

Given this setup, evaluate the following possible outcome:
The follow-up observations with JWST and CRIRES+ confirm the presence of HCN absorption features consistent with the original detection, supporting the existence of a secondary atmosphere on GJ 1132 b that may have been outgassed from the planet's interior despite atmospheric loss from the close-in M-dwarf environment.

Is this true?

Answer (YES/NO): NO